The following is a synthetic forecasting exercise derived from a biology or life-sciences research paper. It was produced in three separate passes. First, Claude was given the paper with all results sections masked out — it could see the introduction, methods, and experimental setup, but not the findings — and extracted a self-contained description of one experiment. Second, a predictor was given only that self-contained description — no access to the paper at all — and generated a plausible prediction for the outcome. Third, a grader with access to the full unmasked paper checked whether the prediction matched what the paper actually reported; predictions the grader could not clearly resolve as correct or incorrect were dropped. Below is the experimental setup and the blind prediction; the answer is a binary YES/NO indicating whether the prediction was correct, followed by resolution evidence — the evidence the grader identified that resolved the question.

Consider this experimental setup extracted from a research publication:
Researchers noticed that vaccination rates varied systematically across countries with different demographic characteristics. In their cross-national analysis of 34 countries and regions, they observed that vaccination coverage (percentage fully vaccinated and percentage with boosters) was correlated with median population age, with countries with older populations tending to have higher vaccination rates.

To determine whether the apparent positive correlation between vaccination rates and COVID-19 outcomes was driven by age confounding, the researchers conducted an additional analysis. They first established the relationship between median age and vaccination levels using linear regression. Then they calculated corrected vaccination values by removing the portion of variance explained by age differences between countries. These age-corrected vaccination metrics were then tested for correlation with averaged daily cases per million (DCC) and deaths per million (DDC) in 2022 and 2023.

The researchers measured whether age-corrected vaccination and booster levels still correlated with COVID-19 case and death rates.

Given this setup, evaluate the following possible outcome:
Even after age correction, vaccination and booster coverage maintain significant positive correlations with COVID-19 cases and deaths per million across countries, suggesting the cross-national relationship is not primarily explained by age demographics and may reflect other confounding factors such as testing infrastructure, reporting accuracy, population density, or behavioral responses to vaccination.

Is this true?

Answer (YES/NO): NO